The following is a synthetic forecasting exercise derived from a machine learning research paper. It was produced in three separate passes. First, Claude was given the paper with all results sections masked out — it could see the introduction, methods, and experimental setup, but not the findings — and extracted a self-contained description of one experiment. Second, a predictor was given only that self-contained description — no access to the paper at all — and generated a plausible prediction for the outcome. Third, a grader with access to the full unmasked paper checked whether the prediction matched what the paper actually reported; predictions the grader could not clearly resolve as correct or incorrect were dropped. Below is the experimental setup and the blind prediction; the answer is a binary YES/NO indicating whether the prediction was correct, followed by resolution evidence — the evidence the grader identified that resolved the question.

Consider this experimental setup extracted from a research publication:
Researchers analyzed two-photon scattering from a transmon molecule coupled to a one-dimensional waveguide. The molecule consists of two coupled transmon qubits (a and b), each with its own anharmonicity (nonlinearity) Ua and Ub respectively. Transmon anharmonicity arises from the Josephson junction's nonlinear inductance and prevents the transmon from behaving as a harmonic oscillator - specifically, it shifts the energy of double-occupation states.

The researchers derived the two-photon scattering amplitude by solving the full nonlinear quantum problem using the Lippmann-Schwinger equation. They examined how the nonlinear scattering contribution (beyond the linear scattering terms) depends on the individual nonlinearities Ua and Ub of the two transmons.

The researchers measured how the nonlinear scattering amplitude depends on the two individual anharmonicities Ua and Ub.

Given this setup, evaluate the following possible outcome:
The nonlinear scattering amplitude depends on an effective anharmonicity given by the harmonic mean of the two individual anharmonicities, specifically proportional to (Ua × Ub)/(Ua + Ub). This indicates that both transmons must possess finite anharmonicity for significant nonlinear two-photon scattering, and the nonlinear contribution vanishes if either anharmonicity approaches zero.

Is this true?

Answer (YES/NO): NO